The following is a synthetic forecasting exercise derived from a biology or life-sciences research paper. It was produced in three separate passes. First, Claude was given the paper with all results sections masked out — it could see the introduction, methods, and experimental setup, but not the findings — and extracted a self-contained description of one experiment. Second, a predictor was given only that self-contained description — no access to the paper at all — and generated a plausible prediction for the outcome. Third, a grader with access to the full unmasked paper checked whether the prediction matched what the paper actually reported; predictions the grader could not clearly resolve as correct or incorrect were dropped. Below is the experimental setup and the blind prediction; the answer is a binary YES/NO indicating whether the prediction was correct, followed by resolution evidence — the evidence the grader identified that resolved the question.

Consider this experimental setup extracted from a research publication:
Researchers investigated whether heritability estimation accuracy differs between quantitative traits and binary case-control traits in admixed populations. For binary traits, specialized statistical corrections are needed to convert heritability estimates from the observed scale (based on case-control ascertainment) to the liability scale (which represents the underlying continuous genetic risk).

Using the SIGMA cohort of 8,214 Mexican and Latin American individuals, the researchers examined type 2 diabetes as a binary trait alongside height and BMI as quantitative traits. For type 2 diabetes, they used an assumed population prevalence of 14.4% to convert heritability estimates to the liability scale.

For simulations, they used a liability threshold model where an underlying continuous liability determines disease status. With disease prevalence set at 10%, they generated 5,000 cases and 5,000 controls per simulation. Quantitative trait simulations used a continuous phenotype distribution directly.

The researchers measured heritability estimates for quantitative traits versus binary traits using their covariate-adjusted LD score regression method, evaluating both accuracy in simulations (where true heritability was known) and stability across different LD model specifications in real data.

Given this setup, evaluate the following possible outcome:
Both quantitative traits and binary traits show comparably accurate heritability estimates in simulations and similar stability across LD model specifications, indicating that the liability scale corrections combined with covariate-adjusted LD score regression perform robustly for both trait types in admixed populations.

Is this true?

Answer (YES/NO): YES